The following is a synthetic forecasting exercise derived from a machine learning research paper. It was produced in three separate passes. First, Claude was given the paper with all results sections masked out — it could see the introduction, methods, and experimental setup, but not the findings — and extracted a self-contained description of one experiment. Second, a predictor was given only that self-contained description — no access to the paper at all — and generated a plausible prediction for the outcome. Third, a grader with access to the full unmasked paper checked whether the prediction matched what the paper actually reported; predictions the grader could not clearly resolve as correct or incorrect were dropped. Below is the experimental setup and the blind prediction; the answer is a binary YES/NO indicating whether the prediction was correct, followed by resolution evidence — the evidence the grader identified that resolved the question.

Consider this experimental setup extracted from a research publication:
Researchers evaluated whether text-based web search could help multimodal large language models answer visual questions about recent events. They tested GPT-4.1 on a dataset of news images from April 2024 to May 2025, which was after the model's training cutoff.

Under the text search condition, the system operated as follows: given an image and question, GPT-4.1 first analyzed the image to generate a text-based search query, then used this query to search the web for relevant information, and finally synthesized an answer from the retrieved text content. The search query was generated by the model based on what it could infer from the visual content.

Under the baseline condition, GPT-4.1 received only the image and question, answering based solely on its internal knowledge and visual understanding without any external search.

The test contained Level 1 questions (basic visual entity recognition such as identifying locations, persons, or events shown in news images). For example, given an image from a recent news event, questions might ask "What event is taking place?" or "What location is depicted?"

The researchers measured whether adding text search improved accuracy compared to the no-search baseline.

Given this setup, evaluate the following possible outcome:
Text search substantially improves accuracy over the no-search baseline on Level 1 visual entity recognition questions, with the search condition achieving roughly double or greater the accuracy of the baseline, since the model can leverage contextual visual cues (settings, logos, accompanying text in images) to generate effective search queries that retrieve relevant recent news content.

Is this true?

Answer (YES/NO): NO